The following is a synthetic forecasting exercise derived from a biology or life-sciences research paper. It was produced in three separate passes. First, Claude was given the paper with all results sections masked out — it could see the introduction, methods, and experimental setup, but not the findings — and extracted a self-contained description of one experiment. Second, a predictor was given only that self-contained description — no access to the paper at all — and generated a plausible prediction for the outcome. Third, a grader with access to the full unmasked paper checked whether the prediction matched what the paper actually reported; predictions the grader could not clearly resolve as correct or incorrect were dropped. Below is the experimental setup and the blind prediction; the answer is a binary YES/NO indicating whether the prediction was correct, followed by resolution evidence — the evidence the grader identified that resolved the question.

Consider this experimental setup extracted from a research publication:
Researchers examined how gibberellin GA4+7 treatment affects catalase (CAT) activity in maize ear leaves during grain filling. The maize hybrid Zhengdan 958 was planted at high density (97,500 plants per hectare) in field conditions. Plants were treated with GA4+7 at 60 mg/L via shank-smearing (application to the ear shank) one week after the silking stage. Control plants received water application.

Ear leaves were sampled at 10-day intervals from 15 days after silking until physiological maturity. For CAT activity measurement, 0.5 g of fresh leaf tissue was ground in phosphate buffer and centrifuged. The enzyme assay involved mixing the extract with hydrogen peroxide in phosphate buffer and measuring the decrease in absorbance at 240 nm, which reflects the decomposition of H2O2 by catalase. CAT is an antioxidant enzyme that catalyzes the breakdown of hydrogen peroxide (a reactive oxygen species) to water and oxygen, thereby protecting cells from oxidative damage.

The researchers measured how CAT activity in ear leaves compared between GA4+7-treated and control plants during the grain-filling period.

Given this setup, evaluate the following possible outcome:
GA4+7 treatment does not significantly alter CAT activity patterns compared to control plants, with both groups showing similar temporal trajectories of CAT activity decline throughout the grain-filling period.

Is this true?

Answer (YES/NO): NO